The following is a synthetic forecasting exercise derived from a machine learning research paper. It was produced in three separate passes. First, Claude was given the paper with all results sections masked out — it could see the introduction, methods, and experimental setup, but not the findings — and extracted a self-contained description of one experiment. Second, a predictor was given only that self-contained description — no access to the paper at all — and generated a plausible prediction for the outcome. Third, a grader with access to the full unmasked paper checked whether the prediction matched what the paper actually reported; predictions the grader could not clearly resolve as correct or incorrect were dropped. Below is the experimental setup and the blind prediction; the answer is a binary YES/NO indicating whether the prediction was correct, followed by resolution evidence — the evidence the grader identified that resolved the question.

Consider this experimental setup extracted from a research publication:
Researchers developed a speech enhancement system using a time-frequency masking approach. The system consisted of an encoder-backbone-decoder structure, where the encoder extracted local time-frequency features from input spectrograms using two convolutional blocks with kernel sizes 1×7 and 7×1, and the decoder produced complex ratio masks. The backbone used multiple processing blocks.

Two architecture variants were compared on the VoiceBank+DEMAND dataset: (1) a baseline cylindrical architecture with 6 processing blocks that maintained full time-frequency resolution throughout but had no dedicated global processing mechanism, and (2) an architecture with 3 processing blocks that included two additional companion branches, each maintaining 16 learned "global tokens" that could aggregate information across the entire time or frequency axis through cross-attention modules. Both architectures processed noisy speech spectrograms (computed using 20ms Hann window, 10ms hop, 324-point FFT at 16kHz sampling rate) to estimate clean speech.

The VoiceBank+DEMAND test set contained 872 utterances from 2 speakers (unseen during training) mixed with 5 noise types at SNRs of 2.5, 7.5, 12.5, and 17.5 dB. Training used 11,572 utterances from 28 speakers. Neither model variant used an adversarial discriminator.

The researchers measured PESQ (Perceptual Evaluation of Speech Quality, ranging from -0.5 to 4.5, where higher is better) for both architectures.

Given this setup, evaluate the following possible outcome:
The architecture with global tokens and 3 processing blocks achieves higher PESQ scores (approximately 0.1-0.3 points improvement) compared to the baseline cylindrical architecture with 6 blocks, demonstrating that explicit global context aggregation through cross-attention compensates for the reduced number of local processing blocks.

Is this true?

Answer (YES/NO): YES